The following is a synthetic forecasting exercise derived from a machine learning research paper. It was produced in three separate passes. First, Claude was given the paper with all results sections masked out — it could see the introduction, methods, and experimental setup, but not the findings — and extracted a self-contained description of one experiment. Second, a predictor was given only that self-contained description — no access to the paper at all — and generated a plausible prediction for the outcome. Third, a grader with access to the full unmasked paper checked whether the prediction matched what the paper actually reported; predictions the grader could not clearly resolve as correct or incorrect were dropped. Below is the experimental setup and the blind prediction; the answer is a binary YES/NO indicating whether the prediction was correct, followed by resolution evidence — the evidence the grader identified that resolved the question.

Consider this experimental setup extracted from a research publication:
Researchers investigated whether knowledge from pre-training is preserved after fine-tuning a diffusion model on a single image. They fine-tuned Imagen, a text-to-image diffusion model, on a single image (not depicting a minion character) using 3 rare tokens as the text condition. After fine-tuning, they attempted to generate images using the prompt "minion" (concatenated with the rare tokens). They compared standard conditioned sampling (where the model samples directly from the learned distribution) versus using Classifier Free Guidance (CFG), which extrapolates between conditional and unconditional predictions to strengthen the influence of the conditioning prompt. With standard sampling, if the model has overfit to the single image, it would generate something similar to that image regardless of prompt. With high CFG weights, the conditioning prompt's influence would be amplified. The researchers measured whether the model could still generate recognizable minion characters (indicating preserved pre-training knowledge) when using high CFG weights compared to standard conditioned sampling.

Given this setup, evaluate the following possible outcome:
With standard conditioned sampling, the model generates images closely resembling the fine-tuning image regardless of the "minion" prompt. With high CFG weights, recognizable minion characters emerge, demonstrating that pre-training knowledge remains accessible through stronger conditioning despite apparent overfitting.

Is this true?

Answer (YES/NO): YES